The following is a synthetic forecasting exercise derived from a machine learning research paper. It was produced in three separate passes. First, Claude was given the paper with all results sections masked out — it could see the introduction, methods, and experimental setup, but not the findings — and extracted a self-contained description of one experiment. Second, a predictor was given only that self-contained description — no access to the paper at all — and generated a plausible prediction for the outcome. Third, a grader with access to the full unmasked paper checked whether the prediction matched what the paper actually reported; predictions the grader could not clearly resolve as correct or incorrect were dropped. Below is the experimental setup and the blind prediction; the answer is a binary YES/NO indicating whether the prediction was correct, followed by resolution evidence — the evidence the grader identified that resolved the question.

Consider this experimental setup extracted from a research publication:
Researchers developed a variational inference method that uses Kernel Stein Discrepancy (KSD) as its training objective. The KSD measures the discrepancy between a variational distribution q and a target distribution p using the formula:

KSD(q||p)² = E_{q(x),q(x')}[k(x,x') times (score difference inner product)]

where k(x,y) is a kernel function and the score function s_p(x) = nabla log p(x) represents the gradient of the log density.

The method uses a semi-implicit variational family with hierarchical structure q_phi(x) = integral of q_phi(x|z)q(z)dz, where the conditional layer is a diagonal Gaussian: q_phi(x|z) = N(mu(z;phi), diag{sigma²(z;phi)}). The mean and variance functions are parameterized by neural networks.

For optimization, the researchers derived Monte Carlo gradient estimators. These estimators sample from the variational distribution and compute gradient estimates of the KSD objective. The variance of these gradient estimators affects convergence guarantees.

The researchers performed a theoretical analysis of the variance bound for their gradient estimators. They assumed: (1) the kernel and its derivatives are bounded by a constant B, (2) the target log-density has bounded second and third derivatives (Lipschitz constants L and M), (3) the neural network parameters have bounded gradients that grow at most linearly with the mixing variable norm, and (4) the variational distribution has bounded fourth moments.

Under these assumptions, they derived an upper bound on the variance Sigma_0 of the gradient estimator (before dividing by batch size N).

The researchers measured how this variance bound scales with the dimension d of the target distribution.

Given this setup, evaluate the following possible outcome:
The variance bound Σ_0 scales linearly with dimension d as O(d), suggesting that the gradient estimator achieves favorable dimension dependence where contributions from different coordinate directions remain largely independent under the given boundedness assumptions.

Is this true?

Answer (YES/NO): NO